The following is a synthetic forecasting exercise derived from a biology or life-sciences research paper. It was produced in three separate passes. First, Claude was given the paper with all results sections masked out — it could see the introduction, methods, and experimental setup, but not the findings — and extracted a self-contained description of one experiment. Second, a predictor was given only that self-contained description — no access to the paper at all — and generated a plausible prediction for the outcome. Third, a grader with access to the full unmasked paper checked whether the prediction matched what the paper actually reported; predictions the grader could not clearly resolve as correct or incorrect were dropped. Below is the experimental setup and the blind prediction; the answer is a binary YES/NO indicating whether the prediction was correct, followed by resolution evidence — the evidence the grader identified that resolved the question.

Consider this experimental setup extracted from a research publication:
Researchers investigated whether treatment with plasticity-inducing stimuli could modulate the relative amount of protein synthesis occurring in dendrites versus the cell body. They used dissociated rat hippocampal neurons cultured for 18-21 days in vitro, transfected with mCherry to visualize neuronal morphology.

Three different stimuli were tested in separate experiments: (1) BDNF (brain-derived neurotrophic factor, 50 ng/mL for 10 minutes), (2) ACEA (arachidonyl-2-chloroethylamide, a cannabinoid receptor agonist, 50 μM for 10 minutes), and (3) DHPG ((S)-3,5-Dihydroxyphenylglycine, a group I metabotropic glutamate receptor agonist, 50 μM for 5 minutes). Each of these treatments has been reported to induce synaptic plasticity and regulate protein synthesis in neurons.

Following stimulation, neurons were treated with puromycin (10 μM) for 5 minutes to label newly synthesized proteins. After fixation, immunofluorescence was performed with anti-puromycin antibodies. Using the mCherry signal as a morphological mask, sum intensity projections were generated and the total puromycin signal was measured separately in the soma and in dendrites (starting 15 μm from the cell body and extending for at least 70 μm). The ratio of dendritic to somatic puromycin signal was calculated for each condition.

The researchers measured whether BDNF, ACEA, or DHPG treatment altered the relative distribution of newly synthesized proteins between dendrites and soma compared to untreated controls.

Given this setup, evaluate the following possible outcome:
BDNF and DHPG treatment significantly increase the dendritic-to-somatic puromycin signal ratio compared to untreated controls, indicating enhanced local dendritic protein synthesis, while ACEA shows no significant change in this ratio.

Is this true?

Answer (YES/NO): NO